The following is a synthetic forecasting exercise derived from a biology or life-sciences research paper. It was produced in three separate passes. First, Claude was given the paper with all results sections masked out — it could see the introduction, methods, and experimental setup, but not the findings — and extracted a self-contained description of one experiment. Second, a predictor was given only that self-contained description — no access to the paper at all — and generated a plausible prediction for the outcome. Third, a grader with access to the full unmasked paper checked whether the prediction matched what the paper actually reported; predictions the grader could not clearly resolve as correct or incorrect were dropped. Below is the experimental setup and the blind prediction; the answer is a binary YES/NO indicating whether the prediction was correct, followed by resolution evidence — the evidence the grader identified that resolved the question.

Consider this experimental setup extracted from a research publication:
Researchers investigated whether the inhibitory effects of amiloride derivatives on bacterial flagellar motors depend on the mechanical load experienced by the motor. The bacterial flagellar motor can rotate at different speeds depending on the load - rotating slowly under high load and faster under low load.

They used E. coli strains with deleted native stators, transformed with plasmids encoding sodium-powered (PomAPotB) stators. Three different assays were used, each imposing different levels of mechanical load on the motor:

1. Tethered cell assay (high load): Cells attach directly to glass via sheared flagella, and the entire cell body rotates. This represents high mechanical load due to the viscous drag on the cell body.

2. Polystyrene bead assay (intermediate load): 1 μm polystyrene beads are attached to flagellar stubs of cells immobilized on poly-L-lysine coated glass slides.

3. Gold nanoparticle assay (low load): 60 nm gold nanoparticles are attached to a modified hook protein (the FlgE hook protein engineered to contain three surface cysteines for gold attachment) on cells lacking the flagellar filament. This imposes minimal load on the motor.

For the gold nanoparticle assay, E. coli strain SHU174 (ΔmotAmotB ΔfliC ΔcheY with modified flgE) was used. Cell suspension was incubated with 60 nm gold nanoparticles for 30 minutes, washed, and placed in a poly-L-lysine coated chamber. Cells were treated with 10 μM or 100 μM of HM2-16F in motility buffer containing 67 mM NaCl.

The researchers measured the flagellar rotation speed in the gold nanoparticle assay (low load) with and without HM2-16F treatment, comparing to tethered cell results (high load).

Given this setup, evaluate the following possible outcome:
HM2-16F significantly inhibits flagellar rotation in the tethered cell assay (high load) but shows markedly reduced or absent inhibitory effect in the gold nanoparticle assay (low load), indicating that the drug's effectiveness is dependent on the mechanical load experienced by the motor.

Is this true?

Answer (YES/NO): YES